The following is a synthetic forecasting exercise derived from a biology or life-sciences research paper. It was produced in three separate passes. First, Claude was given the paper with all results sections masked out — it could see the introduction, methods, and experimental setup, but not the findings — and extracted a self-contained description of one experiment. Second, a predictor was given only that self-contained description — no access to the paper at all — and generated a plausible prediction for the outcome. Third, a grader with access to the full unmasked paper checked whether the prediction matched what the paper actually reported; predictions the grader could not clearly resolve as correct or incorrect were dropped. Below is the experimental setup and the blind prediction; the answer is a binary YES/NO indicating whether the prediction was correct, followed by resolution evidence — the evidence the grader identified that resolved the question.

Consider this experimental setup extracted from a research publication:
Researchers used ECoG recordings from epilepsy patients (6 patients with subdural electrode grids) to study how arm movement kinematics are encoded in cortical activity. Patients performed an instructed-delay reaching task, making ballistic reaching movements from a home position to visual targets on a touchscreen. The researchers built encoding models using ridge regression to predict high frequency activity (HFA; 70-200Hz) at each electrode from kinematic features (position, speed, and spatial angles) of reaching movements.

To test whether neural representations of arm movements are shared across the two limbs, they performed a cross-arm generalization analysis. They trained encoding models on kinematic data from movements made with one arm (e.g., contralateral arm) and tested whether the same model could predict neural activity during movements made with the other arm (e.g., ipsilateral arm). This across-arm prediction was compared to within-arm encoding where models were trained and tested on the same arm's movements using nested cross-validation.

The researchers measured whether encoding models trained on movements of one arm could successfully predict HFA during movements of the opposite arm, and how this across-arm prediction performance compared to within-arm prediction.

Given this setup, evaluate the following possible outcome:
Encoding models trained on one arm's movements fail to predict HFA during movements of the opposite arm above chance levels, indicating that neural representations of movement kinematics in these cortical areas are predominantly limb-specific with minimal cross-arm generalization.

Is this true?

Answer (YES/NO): NO